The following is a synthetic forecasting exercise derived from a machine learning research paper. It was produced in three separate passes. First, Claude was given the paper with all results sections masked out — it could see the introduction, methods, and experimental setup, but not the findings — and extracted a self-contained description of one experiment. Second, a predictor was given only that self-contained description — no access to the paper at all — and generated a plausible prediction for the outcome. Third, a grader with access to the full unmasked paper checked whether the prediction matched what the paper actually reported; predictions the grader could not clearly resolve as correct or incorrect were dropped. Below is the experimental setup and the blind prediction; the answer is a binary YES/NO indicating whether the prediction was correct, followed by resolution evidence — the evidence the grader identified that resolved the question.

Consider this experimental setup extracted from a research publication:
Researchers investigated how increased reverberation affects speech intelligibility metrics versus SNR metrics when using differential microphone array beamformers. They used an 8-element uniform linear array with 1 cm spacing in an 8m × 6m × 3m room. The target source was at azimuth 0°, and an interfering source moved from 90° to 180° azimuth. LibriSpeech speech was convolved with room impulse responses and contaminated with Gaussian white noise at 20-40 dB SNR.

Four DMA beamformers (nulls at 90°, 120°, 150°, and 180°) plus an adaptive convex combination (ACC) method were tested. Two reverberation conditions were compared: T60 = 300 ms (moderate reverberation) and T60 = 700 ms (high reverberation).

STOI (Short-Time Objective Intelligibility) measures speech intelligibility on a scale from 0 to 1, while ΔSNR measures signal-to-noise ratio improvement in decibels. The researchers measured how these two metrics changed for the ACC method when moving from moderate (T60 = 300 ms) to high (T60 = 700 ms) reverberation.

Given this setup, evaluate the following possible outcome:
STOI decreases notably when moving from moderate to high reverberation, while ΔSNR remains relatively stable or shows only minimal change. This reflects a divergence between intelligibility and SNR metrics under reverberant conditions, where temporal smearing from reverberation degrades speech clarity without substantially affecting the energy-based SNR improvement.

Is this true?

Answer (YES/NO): YES